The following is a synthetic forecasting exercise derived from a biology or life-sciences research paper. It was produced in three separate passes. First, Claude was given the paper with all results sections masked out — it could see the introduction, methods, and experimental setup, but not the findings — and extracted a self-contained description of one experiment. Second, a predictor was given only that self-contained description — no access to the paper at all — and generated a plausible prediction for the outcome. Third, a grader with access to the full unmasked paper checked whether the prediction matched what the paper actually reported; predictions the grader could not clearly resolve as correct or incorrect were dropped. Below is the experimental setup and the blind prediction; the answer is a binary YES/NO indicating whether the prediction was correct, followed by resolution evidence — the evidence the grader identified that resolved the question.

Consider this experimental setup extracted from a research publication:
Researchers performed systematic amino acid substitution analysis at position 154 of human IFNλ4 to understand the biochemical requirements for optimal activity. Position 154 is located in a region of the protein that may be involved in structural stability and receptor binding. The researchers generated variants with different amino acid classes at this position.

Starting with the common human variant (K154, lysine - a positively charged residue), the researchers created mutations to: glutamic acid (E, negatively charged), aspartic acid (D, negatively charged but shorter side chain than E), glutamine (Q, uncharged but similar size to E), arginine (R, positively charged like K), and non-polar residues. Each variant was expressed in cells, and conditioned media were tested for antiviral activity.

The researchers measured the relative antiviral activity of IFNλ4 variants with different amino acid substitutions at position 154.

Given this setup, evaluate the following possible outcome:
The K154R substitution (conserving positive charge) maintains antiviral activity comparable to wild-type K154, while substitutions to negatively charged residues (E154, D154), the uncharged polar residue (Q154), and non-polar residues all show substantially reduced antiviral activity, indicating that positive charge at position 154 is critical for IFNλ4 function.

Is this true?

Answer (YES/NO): NO